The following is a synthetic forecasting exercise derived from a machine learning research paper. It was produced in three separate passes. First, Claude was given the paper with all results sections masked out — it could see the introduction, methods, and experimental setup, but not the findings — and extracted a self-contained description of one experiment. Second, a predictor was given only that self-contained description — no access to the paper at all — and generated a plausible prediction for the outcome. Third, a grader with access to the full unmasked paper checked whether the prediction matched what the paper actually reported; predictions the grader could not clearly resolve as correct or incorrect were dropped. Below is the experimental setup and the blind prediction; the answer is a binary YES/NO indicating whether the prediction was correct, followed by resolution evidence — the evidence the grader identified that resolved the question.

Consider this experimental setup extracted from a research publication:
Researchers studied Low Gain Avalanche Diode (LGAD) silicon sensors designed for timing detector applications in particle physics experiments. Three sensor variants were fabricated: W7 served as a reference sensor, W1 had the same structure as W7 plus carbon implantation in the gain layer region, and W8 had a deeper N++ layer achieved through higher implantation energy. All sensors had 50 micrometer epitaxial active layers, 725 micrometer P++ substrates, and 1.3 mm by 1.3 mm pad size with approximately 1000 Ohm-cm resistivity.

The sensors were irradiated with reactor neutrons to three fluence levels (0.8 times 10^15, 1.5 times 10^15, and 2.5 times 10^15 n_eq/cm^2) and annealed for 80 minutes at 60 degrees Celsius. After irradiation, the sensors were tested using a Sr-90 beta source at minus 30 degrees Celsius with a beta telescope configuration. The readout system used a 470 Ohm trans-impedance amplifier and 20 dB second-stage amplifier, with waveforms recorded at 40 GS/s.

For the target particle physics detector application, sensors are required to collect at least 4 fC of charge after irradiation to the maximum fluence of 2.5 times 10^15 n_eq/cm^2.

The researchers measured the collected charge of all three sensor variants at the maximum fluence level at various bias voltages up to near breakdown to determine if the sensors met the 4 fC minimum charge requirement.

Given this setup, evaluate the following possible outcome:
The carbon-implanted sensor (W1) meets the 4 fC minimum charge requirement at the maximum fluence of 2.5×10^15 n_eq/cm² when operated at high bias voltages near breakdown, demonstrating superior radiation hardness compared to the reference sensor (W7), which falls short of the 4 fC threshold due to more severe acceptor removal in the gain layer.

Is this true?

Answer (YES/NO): NO